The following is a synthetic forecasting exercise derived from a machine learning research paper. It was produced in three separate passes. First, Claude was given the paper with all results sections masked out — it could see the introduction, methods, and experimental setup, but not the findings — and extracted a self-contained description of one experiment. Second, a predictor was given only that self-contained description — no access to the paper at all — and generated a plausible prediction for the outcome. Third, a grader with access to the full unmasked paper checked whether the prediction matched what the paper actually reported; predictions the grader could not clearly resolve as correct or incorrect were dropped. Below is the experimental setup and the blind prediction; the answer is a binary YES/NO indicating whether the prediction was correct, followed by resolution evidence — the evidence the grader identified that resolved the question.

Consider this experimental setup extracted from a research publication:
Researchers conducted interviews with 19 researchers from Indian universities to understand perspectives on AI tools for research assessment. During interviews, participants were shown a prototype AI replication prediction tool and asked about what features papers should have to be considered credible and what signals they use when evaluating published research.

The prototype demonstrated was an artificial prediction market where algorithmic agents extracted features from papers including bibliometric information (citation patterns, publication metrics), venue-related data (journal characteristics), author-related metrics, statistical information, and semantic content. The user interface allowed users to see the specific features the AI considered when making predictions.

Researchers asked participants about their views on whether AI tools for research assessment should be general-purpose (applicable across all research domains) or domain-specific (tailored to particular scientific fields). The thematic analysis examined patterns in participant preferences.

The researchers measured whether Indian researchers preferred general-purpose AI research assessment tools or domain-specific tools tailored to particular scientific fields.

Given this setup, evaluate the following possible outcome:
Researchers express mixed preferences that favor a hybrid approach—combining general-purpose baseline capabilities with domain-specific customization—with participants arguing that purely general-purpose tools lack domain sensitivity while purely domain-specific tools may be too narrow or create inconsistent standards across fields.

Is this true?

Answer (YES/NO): NO